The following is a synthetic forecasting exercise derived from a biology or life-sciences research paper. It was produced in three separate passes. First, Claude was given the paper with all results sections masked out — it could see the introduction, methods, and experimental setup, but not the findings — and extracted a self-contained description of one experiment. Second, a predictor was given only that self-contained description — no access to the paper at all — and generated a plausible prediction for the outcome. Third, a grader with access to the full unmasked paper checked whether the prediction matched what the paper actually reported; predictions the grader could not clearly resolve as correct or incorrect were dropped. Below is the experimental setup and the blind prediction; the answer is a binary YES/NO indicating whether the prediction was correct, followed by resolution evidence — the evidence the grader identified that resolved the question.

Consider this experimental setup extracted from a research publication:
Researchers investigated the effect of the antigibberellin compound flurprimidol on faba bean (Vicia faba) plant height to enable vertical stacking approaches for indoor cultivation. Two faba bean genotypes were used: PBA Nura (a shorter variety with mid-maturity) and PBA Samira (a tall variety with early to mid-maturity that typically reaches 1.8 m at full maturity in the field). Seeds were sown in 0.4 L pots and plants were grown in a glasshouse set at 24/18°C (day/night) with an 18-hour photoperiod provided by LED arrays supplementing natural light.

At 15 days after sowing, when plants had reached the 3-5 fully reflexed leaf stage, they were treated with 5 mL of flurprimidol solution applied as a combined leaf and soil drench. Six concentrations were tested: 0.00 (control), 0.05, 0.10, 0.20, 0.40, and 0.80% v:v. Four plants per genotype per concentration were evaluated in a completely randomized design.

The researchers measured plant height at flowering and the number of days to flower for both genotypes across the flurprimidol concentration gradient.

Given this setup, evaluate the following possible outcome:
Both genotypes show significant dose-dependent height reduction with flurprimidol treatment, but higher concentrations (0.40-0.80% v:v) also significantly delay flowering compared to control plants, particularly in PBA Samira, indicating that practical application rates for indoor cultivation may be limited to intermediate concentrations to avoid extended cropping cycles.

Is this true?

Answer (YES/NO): NO